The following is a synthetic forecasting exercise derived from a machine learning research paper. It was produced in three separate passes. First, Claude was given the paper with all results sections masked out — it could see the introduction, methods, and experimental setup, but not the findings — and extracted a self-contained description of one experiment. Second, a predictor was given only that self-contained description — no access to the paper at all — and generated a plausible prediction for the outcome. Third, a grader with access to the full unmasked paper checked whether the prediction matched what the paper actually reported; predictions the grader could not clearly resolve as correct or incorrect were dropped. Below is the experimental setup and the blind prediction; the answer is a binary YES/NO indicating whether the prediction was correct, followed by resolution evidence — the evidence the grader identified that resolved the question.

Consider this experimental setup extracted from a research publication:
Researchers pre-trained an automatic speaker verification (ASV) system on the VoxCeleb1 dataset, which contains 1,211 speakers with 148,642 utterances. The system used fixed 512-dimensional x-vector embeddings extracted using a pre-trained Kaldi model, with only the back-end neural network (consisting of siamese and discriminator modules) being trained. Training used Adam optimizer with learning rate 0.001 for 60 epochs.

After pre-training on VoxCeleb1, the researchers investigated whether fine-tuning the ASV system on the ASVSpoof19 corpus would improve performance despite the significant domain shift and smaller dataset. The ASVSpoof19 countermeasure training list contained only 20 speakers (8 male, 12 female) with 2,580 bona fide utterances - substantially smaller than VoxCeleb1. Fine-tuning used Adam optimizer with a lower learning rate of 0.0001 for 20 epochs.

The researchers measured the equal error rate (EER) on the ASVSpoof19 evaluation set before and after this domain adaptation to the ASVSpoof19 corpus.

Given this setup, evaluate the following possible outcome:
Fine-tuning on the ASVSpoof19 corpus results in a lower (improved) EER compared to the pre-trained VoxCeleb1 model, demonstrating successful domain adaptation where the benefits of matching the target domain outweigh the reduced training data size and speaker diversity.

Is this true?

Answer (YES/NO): YES